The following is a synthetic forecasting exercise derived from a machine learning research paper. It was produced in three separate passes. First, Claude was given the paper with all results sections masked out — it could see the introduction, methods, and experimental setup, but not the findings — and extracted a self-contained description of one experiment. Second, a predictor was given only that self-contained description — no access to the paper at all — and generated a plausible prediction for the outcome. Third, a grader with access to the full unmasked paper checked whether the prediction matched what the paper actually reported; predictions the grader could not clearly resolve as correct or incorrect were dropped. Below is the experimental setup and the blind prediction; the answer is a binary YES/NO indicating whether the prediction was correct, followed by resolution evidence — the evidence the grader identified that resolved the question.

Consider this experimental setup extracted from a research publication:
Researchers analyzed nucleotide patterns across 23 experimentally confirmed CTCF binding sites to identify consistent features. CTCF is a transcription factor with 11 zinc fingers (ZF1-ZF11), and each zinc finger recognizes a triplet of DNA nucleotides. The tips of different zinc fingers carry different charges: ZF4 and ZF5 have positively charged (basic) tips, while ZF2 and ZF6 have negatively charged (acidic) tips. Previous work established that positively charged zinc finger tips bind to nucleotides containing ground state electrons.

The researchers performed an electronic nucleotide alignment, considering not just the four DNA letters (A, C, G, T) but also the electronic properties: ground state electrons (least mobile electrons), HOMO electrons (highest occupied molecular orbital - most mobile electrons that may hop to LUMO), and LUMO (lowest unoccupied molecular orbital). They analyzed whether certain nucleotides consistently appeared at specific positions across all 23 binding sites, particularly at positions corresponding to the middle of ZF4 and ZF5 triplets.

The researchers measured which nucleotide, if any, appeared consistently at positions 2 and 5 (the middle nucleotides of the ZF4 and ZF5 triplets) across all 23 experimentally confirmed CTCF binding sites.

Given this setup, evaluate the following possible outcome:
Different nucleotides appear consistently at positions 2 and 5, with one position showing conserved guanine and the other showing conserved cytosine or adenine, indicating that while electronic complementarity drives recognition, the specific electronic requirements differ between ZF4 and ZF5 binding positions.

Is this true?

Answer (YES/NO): NO